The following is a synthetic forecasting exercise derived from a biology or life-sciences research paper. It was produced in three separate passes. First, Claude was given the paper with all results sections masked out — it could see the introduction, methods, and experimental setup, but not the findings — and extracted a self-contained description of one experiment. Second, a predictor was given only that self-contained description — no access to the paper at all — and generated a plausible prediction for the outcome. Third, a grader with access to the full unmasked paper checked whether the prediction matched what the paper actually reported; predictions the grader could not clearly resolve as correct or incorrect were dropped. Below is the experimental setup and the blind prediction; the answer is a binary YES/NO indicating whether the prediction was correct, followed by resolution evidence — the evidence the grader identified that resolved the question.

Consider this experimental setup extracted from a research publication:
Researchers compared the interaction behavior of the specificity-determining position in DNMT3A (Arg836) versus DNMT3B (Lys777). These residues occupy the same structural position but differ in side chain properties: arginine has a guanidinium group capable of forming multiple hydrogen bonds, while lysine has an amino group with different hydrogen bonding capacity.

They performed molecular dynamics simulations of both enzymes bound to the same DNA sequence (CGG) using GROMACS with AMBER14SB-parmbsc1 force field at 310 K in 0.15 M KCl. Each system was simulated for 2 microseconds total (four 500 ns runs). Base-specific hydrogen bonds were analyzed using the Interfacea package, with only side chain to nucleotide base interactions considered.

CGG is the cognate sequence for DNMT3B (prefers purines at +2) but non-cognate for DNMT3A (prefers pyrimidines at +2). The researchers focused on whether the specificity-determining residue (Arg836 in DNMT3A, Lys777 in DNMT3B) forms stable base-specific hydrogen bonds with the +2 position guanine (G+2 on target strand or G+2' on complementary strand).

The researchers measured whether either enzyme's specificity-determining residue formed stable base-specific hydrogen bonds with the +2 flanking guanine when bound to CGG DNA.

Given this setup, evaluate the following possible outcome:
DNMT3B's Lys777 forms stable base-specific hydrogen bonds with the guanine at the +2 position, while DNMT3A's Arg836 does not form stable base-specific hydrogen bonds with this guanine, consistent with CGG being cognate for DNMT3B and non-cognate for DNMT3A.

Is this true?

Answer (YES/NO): NO